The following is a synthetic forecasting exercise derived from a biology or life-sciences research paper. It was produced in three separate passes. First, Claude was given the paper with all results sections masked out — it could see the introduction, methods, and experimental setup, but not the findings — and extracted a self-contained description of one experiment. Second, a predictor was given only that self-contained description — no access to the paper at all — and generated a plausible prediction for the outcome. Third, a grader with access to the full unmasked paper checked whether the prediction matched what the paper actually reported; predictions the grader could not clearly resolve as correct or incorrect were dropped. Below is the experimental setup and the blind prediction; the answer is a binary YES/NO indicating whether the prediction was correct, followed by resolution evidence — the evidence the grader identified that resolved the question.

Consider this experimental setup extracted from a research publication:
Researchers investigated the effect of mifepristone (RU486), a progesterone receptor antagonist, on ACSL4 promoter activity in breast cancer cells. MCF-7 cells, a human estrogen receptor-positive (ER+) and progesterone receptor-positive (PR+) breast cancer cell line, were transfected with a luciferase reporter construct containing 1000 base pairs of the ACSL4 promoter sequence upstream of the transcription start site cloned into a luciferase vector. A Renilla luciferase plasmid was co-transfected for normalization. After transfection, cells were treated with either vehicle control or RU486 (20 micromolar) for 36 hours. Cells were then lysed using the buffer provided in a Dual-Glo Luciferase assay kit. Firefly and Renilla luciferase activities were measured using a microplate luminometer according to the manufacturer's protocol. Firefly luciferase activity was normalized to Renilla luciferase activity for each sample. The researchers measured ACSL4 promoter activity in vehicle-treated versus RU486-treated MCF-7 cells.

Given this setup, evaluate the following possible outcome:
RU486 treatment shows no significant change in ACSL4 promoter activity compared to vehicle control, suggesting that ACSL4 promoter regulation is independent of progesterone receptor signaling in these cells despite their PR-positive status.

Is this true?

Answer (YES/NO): NO